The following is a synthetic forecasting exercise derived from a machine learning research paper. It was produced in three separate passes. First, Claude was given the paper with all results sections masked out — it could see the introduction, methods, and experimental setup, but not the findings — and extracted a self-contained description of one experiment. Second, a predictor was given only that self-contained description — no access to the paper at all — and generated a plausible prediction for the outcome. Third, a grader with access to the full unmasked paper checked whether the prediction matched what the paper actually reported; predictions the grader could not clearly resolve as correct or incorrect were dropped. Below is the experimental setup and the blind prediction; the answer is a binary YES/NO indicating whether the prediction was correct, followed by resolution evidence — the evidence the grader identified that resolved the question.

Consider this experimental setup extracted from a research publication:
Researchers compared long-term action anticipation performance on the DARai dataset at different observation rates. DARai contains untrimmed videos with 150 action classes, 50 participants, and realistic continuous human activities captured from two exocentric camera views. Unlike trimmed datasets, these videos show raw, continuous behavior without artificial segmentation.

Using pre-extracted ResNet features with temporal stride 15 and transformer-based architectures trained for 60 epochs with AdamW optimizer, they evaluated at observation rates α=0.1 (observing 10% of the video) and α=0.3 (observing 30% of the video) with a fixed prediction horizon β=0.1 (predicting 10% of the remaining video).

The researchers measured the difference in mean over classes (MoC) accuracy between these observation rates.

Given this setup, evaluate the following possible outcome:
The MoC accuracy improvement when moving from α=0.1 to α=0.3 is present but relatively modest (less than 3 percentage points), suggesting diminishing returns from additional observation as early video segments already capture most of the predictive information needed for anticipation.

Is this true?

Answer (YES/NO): NO